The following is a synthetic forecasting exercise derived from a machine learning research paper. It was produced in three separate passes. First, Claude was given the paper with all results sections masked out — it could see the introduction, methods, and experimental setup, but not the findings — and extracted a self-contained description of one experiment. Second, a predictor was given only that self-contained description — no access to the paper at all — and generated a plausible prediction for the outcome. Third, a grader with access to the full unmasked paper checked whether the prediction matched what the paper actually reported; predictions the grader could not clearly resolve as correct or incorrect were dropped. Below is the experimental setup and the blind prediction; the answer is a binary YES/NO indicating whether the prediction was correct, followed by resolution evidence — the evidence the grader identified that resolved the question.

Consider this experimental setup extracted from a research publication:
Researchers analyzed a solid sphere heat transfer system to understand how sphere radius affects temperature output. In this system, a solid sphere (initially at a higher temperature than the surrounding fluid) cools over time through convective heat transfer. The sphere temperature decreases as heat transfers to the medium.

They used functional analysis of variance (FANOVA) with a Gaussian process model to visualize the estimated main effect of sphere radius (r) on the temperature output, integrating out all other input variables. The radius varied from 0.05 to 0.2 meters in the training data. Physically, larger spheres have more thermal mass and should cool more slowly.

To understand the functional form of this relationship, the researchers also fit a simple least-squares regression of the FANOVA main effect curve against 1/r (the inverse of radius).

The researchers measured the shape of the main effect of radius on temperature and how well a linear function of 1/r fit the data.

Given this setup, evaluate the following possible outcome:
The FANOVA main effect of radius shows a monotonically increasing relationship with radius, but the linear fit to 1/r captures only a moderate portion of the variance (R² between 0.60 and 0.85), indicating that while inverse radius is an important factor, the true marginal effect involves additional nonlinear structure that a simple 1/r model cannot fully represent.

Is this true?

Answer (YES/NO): NO